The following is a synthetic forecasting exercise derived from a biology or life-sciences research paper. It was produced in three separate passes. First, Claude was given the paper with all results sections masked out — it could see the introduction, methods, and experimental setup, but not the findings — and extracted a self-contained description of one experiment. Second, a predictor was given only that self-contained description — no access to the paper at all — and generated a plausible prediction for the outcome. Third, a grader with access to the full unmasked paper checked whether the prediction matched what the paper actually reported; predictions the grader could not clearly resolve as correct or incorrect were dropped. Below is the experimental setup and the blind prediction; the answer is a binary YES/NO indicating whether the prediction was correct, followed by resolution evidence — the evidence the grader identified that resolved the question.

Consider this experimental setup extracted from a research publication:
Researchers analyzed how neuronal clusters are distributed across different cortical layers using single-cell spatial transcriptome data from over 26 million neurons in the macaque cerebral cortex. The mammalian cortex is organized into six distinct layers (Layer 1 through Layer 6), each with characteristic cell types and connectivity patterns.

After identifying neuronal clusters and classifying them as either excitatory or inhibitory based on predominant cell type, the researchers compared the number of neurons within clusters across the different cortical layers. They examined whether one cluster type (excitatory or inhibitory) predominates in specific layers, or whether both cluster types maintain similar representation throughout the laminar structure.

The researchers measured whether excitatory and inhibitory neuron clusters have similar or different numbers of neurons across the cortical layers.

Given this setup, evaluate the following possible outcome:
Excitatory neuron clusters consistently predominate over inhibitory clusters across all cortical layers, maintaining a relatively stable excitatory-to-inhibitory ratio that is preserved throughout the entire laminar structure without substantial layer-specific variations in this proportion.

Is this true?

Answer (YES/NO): NO